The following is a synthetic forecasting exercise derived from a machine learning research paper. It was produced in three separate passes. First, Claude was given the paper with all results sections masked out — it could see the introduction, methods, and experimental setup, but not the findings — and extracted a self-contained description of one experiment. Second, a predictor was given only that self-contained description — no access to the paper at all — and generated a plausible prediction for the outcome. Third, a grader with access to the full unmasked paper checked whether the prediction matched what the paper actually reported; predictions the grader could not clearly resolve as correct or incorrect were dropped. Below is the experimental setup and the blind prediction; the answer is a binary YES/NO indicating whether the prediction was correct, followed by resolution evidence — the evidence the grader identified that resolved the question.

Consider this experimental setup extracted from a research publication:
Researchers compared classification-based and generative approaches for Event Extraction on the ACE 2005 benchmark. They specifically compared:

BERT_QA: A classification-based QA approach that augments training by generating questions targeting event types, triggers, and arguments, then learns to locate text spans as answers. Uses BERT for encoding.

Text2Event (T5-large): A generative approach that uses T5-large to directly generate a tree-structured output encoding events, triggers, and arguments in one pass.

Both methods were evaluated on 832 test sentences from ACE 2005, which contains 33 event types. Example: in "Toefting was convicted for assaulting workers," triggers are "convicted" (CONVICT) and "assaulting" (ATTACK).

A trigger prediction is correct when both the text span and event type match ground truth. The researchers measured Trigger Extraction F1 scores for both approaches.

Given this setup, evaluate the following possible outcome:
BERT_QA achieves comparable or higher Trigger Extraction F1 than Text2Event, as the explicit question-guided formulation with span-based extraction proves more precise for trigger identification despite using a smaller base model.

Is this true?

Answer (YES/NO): YES